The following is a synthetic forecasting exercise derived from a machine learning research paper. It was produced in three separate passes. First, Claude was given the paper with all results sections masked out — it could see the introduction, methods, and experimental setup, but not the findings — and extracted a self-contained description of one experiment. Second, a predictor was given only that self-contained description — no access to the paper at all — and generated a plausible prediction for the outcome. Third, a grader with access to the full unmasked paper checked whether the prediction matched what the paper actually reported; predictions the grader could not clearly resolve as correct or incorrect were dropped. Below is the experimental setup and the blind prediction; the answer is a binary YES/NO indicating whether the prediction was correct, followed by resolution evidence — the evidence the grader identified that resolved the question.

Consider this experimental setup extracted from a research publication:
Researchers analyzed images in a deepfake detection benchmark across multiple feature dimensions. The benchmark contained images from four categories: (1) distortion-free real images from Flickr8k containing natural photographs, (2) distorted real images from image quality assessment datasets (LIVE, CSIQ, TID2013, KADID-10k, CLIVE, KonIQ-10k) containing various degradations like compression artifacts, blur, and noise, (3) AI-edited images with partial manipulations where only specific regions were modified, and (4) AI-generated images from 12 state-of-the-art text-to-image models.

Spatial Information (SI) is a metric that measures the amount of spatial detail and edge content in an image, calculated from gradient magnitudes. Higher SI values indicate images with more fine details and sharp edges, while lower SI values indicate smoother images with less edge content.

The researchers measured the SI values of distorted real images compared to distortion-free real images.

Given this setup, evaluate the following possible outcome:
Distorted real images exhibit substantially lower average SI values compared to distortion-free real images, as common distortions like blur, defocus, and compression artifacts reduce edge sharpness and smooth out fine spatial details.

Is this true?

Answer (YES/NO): NO